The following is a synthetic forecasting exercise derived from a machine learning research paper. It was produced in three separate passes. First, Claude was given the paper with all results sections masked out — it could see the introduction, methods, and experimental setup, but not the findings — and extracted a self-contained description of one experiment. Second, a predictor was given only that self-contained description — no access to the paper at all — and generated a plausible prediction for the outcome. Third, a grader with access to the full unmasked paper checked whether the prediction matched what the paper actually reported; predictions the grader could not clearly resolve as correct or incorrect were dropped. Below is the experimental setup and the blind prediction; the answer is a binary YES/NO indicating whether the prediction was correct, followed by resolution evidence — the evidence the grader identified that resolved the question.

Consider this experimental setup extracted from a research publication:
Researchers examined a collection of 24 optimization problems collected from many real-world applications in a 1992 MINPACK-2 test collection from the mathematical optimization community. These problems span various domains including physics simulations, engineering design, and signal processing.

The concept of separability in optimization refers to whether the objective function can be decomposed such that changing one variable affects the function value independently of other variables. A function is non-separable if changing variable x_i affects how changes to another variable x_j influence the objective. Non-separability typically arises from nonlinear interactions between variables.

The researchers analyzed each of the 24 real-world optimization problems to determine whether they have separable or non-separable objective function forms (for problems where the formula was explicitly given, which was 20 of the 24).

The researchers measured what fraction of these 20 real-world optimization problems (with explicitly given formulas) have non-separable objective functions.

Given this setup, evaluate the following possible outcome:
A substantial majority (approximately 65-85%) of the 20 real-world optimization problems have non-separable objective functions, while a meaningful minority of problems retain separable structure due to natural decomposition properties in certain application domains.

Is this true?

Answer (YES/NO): NO